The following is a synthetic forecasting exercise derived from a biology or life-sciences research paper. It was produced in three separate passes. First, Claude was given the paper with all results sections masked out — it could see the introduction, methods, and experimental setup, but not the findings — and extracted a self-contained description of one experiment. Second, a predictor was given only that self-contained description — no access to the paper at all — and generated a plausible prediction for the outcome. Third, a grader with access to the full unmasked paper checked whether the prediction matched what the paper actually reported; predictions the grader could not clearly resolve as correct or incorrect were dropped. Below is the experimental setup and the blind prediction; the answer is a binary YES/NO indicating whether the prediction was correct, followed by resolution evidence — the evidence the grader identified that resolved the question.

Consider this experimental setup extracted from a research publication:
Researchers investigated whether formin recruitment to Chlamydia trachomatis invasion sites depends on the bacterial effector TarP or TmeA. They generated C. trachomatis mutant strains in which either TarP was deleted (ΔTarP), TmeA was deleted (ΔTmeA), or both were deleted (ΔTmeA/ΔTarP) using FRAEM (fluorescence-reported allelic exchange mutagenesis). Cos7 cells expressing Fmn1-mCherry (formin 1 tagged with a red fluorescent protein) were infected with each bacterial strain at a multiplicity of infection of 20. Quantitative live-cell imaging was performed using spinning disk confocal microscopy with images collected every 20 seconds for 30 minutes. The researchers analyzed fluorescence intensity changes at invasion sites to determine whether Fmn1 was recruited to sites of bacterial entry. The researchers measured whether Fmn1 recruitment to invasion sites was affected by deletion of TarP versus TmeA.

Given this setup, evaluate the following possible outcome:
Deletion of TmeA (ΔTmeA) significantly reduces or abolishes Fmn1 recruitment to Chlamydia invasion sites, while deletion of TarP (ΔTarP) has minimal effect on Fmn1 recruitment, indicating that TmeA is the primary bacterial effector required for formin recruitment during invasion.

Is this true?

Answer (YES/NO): NO